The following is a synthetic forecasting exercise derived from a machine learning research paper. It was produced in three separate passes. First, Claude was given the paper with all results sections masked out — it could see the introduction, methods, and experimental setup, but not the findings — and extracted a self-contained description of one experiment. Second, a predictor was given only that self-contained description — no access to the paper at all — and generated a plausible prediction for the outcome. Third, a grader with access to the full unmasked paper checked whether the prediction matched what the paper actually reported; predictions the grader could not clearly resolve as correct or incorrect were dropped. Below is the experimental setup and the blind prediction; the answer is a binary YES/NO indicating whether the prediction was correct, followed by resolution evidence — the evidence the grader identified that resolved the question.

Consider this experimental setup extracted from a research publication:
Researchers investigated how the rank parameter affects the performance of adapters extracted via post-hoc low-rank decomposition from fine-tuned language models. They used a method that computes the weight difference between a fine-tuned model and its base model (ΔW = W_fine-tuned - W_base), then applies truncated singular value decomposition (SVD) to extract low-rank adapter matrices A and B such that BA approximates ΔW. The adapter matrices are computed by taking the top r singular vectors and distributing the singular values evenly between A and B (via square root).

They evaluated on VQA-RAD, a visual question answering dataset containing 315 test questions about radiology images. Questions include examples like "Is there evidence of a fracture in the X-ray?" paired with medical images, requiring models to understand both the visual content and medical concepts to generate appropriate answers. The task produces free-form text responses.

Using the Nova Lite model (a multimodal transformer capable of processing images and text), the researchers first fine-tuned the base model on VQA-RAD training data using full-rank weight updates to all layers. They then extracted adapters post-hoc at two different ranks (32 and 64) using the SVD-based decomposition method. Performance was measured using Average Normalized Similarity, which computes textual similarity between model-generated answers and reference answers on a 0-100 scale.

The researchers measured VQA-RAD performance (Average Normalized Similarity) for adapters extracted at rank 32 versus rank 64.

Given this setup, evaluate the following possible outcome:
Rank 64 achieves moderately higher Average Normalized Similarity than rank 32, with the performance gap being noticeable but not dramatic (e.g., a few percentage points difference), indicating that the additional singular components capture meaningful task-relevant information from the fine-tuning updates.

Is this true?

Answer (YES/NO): NO